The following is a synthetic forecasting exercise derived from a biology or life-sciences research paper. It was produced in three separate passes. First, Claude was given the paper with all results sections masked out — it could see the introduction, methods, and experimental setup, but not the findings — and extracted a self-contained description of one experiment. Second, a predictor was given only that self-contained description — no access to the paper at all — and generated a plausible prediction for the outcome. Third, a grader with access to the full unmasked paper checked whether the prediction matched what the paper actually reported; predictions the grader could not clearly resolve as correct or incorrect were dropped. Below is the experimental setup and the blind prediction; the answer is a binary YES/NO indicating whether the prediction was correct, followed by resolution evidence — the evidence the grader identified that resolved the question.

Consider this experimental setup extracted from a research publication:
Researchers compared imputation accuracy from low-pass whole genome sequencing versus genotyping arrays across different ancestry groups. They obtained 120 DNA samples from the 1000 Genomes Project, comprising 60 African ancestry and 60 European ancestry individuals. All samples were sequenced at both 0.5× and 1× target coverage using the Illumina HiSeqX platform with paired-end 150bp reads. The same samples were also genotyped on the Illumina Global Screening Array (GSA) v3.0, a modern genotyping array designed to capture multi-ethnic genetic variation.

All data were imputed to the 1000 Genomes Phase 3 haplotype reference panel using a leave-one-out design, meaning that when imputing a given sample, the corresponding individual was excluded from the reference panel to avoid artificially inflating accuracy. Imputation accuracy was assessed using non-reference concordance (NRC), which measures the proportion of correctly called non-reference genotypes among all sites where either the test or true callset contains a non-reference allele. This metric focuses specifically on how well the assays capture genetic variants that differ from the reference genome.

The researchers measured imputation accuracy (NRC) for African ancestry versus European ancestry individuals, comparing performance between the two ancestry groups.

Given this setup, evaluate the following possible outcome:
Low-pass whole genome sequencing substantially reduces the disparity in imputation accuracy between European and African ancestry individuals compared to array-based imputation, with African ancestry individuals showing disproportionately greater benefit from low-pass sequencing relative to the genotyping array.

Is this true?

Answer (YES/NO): YES